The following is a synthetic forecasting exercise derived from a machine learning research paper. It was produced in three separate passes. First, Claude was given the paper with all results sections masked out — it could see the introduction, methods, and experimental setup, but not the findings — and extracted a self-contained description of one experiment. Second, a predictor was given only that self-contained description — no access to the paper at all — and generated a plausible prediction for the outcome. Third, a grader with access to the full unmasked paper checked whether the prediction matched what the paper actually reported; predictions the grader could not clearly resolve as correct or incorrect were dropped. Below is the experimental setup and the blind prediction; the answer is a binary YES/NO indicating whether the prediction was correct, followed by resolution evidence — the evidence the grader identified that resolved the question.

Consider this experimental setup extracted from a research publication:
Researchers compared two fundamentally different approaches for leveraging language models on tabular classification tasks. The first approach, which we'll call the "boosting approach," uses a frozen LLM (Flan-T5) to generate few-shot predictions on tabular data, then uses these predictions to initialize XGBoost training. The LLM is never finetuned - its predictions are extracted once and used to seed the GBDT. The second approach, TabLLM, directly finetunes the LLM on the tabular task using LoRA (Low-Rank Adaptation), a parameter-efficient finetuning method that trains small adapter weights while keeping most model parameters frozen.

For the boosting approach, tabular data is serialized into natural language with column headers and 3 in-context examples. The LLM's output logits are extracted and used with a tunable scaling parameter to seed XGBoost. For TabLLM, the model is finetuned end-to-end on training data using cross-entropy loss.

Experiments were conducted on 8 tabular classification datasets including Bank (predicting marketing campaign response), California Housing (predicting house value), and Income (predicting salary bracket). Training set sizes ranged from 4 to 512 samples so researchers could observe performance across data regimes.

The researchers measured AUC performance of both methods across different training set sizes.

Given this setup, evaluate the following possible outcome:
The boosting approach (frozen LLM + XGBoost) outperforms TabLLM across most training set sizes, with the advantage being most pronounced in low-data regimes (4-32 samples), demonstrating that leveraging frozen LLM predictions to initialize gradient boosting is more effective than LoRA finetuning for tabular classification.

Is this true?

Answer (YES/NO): NO